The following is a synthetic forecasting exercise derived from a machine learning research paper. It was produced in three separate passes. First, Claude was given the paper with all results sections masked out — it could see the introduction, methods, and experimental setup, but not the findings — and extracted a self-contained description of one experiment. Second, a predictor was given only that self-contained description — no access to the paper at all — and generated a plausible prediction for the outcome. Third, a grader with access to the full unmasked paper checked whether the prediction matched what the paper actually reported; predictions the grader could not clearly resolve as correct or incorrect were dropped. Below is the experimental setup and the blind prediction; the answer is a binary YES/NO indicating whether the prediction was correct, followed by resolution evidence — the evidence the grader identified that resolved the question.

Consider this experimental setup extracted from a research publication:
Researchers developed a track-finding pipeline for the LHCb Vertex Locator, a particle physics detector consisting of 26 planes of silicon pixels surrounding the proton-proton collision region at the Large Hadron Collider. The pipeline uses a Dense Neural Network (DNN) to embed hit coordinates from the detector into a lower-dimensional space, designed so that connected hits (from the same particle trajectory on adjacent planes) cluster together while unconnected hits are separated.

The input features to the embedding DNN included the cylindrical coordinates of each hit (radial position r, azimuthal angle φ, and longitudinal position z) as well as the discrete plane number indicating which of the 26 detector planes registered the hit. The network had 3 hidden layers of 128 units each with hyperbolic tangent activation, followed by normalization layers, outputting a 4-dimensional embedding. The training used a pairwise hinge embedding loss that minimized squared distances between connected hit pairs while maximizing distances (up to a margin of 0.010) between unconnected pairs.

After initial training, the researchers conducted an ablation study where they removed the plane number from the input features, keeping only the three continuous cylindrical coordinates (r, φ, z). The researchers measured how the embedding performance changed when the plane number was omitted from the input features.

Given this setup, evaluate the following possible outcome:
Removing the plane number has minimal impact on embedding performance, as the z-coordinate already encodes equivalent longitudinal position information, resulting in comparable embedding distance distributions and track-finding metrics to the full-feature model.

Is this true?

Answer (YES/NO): YES